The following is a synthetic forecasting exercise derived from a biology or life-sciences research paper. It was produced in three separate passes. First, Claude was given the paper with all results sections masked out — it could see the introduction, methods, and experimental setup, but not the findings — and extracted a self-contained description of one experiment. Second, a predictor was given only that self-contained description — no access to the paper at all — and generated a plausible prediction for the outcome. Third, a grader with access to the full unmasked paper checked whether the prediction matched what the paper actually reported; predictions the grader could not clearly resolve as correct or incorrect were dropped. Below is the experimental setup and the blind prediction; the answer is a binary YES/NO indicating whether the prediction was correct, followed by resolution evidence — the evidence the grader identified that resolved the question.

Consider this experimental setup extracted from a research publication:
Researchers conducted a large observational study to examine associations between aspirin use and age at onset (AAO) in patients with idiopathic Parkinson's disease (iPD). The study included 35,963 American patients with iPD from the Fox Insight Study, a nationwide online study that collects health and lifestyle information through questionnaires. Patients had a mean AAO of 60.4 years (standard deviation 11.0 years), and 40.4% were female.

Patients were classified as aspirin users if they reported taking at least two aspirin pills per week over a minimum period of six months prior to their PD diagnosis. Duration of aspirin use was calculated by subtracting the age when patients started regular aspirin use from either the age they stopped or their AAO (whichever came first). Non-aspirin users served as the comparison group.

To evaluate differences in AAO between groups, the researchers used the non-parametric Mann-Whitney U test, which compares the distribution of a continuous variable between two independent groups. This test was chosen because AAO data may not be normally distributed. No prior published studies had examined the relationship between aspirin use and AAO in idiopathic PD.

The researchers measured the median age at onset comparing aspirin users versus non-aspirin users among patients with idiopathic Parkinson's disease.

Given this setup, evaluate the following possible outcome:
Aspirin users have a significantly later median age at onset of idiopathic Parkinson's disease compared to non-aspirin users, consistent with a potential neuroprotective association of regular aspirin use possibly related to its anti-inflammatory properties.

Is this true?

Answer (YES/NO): YES